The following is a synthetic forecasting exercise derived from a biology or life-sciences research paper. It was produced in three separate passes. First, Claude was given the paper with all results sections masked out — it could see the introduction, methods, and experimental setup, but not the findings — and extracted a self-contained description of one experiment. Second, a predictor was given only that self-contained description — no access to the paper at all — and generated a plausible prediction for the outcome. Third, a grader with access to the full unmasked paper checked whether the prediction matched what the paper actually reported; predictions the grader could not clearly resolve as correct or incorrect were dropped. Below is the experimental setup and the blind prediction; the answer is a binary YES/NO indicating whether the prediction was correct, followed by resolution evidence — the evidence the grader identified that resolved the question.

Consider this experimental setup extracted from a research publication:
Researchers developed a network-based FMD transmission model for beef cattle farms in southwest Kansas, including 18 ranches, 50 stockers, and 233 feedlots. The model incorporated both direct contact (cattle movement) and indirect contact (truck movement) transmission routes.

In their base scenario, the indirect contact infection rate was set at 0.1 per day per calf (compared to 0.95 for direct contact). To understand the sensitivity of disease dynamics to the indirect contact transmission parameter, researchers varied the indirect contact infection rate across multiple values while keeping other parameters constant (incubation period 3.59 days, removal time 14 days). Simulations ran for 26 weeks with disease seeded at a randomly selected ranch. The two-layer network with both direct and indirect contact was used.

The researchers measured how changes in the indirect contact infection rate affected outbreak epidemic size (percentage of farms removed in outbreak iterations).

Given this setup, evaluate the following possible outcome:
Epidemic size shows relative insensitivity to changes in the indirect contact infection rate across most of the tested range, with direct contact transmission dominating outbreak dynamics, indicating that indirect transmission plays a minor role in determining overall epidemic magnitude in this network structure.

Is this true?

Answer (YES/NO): NO